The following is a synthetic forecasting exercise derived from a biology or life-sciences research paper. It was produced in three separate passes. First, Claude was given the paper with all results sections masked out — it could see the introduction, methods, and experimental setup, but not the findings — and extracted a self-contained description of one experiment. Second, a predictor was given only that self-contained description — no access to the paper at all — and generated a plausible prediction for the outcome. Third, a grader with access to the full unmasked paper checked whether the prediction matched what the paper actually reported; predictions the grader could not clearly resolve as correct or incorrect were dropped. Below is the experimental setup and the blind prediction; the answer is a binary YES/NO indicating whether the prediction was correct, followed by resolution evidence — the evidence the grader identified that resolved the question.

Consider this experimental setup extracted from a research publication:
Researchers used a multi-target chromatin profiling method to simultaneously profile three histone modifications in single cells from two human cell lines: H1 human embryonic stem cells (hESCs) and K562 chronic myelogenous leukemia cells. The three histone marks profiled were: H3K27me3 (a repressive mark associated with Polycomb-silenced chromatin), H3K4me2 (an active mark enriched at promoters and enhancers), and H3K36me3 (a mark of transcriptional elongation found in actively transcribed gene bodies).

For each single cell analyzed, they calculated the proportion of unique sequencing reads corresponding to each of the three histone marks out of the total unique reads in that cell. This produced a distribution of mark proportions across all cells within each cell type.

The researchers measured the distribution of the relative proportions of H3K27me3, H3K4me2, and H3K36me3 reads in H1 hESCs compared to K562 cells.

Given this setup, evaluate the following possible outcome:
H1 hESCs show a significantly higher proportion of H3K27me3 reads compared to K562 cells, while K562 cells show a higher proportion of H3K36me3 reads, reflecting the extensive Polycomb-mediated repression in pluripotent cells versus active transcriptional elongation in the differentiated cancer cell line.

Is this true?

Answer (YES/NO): NO